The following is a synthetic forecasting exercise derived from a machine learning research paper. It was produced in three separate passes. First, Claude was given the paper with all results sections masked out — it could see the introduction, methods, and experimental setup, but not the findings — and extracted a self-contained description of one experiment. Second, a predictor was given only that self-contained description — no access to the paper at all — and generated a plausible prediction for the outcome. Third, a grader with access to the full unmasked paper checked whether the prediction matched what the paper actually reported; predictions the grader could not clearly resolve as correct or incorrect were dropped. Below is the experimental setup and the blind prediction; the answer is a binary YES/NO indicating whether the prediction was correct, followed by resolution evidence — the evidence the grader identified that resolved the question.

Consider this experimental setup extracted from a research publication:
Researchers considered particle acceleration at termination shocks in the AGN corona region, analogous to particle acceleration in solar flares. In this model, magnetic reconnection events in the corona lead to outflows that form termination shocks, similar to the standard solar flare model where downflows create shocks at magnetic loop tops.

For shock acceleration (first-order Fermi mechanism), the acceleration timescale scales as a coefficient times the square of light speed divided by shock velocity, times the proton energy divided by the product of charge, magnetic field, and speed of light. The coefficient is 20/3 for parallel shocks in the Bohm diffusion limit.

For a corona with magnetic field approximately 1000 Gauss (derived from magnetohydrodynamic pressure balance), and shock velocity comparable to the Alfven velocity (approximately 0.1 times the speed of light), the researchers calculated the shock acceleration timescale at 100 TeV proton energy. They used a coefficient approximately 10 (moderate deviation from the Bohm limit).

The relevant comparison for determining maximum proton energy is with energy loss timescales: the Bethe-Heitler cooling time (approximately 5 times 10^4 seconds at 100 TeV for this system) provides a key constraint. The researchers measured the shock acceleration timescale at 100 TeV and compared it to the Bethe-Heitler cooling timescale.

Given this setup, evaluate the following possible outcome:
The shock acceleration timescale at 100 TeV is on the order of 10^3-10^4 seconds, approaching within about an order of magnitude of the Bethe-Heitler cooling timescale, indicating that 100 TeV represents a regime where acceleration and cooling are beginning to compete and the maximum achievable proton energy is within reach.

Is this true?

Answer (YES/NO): NO